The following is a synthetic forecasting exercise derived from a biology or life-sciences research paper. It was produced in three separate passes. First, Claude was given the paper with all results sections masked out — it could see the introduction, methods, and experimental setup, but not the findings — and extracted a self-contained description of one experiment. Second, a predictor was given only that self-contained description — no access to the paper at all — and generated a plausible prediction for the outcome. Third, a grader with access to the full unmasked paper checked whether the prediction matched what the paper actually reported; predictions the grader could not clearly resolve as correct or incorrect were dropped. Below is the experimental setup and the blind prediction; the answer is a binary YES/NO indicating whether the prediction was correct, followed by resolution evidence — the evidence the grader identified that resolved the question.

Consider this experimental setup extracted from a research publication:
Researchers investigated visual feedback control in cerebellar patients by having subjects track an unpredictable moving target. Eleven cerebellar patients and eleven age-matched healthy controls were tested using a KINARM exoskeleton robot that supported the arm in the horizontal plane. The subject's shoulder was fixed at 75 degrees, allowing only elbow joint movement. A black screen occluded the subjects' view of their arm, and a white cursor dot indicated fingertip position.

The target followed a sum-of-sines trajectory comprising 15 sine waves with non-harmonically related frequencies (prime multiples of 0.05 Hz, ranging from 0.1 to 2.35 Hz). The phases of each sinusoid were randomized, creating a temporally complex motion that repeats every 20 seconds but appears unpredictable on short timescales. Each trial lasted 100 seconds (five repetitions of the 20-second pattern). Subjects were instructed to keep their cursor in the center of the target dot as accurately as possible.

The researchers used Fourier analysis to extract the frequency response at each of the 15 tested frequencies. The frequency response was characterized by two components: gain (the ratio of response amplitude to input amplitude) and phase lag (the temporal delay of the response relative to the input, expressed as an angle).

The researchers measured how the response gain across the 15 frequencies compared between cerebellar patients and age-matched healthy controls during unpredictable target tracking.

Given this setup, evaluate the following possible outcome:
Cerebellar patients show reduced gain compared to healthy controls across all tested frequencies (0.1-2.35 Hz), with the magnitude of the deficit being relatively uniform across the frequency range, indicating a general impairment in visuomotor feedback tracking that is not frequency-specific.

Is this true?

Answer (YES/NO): NO